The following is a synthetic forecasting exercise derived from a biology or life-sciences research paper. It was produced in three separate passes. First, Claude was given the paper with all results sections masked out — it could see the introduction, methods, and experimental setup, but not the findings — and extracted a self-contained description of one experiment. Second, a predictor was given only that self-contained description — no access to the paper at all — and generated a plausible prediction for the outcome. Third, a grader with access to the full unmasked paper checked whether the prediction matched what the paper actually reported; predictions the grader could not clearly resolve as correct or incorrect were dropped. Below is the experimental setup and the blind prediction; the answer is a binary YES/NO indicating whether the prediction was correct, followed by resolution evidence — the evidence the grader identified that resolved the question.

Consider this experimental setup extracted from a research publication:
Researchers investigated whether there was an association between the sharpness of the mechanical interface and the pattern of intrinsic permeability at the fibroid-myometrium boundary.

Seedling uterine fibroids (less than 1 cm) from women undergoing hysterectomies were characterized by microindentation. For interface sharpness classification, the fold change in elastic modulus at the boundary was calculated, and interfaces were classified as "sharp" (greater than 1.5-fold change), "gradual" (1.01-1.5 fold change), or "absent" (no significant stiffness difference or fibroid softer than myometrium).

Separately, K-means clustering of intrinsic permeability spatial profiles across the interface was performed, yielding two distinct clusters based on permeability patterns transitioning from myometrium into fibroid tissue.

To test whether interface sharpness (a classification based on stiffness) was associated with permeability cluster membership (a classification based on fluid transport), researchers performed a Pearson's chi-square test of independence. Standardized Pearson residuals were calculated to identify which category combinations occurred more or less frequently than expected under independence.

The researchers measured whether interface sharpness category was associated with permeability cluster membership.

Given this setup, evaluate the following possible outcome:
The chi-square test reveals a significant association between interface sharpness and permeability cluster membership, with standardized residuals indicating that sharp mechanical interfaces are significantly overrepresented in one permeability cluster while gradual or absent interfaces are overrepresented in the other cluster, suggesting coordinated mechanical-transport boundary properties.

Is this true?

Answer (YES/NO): YES